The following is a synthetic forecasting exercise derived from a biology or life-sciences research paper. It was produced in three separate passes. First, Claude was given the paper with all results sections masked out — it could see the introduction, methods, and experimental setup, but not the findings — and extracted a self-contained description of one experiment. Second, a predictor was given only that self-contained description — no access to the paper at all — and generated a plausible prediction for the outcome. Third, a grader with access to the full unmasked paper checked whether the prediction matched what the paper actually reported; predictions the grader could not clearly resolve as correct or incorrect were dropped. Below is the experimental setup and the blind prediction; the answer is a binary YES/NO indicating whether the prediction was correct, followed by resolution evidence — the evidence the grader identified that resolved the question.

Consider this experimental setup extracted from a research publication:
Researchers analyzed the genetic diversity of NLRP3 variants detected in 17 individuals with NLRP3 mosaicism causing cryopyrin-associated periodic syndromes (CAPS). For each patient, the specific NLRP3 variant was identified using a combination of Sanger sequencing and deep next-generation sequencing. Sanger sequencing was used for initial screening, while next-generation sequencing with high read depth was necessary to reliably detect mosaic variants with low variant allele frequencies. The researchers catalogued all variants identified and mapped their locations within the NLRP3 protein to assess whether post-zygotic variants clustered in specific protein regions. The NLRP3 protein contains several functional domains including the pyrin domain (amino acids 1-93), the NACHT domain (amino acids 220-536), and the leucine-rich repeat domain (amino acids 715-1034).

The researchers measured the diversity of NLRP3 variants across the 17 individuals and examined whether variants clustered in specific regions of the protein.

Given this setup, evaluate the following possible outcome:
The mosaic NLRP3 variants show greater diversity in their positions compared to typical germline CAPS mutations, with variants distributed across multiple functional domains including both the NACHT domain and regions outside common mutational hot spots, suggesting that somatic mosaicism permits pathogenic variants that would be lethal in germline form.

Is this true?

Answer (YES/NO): NO